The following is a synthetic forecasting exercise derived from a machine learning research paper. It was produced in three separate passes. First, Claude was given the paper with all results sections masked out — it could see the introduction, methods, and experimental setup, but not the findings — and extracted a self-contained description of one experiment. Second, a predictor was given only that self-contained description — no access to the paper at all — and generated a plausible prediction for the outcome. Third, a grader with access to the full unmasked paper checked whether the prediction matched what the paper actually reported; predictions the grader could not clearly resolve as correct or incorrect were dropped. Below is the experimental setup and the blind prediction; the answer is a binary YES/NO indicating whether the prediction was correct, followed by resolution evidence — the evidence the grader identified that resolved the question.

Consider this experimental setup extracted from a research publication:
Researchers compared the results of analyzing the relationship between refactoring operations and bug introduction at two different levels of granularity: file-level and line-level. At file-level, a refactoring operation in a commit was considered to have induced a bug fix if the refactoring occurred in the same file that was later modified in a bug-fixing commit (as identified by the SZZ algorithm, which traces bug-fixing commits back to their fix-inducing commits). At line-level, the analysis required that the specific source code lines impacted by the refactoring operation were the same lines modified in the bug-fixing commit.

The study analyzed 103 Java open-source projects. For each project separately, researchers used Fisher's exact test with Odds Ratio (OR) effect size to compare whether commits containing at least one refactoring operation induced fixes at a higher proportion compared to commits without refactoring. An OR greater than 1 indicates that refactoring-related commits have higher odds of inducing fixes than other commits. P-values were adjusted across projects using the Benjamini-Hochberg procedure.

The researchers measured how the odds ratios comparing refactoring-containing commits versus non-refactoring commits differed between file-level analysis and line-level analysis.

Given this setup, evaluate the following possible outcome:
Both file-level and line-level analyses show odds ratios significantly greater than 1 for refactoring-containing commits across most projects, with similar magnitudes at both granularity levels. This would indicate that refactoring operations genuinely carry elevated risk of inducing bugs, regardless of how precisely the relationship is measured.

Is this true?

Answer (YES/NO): NO